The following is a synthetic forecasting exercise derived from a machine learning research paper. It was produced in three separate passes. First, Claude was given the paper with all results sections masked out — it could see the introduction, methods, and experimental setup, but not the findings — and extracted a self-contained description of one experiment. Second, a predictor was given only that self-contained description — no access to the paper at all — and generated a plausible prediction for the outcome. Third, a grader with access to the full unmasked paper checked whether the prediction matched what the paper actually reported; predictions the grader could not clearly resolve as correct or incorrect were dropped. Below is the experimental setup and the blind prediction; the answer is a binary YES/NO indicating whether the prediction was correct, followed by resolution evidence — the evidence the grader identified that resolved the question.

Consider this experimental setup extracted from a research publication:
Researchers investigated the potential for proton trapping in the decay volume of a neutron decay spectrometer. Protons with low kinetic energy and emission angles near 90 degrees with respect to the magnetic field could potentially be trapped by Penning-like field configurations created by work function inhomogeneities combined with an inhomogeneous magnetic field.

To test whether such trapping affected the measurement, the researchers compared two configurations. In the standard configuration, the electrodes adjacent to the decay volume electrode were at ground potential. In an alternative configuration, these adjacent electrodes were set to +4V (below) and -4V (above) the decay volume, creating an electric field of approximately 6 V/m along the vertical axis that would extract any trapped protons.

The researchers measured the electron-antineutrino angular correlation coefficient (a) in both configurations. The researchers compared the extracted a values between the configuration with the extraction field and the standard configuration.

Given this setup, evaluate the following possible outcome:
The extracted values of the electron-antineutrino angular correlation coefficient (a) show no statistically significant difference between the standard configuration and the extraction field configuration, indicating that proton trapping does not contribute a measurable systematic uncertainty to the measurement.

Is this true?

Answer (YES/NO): NO